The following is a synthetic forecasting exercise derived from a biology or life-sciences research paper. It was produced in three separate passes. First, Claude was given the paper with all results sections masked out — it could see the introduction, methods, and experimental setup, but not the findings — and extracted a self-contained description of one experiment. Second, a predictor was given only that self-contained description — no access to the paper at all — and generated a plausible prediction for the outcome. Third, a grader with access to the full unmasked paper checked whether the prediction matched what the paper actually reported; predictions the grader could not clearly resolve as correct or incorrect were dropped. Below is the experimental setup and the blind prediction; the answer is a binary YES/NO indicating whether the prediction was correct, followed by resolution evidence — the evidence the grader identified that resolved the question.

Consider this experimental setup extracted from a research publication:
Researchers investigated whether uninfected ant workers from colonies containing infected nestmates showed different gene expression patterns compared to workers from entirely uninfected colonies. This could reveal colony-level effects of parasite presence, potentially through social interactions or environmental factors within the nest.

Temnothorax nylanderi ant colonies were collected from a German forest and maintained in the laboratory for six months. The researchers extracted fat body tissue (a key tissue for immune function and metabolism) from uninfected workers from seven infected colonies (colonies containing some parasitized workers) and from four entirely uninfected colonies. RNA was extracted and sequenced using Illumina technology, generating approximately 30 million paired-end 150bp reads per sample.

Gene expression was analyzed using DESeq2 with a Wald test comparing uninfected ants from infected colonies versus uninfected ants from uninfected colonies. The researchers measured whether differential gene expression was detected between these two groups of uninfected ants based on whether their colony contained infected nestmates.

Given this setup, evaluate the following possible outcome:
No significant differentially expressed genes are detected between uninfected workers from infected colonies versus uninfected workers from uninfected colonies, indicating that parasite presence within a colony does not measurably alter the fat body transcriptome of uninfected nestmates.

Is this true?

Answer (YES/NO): NO